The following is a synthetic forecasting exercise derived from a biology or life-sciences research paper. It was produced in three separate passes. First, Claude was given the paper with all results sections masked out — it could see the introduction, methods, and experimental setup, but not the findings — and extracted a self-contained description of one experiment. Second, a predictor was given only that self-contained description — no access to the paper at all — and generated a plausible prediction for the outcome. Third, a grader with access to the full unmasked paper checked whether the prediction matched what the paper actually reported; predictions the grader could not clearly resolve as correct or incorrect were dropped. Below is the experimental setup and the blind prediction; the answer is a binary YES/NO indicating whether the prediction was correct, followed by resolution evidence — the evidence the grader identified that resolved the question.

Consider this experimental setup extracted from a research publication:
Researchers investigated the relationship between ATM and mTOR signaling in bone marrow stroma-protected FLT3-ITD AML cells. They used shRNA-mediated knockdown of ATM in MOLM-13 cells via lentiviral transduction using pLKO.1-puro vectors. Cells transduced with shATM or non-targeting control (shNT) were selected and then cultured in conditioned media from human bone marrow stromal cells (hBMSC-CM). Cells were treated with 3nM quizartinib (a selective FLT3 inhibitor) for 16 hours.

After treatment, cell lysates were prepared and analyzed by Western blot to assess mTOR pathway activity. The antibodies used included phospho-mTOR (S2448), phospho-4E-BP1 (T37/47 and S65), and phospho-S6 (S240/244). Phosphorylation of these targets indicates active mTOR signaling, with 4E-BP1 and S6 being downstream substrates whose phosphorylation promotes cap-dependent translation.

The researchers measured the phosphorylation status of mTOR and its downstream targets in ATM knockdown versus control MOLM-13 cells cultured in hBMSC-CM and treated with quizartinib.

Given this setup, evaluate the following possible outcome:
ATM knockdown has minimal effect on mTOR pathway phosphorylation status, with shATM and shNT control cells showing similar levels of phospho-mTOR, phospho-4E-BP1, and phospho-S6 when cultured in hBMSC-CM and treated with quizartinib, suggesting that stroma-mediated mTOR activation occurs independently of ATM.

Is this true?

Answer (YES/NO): NO